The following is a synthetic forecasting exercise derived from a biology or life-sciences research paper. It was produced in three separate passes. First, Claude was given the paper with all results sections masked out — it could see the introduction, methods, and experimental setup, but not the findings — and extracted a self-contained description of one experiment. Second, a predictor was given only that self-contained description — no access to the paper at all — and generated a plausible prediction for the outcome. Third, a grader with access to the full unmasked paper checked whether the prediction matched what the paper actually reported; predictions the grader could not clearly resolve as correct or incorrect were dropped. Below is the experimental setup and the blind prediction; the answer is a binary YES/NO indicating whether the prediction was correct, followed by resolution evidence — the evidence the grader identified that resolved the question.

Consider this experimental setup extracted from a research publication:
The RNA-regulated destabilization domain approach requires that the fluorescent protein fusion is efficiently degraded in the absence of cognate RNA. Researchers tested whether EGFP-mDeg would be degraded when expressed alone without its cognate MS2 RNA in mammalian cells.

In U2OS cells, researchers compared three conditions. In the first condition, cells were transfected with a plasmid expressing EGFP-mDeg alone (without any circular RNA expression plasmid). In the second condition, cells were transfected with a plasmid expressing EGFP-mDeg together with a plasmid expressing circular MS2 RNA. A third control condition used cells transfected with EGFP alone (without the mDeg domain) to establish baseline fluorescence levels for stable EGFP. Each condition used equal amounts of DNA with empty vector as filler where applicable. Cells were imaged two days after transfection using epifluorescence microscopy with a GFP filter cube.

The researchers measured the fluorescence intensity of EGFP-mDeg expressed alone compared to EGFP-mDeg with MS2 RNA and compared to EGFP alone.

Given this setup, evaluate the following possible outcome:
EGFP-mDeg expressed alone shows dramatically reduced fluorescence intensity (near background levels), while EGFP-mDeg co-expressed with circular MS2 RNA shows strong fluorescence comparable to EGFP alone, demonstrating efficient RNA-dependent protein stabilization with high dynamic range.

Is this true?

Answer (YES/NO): YES